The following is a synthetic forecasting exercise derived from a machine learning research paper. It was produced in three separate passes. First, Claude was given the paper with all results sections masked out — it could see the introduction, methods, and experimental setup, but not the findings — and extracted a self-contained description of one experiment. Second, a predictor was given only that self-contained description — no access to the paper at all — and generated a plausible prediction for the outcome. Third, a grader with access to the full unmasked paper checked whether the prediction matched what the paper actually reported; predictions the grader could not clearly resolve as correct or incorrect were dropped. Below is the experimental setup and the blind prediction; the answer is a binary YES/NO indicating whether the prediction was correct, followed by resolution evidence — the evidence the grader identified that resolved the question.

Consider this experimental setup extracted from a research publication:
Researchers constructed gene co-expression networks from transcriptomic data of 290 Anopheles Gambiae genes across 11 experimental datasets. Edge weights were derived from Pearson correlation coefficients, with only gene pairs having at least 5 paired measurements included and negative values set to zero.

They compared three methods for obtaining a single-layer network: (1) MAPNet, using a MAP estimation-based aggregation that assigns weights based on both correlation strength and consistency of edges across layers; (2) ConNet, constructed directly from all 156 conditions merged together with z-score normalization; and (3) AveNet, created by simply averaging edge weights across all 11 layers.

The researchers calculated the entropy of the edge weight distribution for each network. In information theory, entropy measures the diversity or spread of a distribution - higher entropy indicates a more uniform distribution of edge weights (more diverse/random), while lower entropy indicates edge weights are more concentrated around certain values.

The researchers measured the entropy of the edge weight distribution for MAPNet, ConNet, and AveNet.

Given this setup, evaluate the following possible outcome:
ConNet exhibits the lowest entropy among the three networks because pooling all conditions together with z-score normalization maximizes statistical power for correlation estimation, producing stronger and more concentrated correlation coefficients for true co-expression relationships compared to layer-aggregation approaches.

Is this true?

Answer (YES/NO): NO